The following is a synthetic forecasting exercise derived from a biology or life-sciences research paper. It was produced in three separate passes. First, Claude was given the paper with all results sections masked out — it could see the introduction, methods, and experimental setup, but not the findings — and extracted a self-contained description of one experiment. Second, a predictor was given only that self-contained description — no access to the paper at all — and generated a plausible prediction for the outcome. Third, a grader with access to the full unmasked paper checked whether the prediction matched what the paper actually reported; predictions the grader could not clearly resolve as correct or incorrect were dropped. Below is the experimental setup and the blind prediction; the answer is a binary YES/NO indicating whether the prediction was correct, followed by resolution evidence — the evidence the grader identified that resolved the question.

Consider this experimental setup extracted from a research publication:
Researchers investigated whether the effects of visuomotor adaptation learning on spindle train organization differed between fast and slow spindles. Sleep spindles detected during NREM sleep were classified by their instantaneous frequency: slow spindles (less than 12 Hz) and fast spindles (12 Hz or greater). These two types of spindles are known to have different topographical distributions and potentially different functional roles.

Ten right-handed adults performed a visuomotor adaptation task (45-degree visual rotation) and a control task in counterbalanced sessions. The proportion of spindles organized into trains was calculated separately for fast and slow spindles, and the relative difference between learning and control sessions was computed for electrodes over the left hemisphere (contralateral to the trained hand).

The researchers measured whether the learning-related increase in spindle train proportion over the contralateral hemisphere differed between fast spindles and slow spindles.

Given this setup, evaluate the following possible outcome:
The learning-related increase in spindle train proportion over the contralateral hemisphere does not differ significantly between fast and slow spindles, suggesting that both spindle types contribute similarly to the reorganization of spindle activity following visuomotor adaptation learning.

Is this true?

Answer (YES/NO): NO